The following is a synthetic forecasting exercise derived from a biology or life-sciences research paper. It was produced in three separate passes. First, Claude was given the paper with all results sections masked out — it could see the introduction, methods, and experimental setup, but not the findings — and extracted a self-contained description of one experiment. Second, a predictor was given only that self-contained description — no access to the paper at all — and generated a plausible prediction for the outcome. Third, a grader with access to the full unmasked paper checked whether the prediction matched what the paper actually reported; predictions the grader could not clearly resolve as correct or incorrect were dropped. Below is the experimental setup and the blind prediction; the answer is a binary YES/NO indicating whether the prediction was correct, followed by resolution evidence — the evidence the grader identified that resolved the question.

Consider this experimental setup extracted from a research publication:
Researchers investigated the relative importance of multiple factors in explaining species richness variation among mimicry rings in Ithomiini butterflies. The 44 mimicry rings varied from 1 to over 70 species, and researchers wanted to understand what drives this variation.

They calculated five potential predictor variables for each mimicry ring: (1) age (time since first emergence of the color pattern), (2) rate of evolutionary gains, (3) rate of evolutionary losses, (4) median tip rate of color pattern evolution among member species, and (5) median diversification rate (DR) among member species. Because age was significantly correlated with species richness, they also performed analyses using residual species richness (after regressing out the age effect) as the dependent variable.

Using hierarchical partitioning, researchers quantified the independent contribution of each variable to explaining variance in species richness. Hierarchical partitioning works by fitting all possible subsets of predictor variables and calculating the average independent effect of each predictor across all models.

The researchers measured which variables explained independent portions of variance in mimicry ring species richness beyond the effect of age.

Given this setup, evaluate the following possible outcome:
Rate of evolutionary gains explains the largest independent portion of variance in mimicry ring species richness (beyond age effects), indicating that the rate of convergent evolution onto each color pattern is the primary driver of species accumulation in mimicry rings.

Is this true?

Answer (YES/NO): NO